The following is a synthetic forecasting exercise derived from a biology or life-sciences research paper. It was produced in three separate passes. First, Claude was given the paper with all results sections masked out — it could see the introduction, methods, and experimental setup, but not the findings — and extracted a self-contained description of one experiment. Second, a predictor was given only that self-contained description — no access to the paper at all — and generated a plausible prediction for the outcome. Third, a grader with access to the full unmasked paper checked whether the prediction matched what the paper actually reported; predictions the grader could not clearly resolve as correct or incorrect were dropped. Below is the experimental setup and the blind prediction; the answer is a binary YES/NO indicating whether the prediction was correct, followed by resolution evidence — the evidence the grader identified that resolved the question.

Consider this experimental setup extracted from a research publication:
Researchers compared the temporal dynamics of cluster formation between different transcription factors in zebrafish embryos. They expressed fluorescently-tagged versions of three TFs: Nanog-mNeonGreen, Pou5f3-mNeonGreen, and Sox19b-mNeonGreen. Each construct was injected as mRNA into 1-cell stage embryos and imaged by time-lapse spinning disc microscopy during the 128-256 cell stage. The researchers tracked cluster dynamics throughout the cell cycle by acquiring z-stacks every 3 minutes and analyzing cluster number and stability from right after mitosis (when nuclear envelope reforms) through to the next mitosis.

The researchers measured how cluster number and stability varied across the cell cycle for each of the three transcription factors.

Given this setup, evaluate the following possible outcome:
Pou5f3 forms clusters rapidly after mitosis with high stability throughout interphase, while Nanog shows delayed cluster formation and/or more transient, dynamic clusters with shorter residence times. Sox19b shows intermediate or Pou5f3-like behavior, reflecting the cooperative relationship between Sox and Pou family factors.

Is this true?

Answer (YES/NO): NO